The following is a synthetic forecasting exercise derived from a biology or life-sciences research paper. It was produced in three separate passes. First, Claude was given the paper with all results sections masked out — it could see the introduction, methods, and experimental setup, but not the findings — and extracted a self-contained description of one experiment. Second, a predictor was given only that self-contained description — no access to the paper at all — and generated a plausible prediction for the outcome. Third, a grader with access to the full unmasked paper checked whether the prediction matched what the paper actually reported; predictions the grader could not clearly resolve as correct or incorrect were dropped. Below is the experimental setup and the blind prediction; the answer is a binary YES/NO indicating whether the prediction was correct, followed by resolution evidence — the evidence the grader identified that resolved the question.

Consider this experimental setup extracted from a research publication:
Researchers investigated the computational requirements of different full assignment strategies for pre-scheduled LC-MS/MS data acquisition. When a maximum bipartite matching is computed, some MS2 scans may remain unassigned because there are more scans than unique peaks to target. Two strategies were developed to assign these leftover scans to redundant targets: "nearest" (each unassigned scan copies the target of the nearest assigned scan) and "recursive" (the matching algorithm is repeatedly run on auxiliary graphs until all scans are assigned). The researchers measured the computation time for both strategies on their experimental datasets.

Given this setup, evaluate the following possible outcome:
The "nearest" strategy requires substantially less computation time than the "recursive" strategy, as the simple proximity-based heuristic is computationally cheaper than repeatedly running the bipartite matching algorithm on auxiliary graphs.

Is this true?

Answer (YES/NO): YES